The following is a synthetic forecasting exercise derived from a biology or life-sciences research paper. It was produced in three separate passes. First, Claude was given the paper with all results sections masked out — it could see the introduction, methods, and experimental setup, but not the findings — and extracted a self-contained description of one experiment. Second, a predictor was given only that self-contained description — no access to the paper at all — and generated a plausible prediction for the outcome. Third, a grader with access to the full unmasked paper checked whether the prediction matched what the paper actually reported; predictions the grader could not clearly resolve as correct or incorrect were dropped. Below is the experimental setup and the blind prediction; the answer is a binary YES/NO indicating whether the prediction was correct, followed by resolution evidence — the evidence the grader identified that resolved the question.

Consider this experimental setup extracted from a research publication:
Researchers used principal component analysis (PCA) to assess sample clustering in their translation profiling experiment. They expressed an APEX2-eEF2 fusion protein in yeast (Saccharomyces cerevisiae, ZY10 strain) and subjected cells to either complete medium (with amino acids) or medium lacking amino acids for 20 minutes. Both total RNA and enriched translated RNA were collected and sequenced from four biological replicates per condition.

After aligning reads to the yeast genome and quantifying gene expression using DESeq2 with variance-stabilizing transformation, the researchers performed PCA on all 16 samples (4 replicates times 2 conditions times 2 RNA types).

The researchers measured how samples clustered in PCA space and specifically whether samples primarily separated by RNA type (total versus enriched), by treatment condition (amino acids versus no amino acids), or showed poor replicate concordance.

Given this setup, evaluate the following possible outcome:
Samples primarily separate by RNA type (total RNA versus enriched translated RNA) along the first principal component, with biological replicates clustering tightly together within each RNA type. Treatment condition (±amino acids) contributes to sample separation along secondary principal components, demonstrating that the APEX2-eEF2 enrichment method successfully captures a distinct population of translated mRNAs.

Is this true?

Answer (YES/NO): NO